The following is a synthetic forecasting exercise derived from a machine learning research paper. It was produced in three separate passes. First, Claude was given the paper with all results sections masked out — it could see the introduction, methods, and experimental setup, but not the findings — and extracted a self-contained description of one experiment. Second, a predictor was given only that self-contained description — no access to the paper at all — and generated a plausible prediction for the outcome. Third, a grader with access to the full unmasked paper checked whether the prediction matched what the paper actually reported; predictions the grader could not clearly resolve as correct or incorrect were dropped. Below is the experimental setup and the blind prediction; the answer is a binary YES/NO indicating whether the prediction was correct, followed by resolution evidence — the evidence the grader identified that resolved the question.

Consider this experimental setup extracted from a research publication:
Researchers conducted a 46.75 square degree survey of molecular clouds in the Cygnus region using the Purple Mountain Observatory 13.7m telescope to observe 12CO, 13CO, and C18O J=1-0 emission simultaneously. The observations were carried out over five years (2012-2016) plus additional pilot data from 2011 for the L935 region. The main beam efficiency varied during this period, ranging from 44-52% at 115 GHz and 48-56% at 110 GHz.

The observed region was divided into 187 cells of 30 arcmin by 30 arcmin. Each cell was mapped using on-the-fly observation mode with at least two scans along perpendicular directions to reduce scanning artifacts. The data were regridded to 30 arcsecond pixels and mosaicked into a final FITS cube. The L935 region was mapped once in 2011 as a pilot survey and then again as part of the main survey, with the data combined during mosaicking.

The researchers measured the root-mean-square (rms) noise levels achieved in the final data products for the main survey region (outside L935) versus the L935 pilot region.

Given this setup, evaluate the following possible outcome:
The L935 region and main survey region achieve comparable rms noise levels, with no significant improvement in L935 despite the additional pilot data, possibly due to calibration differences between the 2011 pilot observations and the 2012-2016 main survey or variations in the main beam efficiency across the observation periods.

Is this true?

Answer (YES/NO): NO